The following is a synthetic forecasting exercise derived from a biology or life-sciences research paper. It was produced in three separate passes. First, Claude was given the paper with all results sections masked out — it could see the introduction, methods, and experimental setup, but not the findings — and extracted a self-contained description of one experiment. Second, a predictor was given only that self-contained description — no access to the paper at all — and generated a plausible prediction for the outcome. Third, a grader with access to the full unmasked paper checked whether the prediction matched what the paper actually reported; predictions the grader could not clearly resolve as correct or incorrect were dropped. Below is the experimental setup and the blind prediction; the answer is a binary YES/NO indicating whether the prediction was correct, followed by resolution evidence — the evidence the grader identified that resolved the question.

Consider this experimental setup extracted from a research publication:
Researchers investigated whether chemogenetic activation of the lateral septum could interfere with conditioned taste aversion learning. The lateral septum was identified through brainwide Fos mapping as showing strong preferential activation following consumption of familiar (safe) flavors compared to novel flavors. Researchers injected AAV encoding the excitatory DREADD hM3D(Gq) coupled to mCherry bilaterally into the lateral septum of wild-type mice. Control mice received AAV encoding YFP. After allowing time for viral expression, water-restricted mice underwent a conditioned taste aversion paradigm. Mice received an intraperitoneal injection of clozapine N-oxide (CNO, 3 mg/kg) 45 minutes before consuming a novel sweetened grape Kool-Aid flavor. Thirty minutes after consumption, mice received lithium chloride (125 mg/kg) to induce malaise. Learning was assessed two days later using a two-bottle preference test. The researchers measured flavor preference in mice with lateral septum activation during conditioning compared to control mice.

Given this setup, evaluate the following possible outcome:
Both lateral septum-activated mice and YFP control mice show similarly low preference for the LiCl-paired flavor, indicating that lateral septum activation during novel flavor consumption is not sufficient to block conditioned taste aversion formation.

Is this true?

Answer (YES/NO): NO